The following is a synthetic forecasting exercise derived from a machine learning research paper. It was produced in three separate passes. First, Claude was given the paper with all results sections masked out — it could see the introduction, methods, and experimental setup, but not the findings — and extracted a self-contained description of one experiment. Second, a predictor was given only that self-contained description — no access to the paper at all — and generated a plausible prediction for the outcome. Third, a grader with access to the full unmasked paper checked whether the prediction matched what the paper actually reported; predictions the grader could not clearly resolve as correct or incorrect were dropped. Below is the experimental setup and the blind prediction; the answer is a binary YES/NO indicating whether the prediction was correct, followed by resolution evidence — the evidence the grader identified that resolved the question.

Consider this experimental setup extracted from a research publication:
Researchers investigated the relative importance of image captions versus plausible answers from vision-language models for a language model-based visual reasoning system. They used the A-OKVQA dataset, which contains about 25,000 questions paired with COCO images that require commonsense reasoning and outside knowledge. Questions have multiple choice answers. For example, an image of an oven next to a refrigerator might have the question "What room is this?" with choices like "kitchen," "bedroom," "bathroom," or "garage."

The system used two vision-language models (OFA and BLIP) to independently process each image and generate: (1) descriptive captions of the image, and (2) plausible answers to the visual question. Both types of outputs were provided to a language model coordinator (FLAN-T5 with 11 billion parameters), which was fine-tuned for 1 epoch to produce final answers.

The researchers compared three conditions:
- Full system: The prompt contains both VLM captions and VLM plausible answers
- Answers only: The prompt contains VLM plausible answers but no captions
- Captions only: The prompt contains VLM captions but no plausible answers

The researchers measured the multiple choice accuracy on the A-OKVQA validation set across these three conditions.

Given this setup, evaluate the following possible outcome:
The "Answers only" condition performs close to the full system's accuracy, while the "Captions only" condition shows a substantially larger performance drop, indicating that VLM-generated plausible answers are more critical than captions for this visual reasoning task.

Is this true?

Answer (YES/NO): YES